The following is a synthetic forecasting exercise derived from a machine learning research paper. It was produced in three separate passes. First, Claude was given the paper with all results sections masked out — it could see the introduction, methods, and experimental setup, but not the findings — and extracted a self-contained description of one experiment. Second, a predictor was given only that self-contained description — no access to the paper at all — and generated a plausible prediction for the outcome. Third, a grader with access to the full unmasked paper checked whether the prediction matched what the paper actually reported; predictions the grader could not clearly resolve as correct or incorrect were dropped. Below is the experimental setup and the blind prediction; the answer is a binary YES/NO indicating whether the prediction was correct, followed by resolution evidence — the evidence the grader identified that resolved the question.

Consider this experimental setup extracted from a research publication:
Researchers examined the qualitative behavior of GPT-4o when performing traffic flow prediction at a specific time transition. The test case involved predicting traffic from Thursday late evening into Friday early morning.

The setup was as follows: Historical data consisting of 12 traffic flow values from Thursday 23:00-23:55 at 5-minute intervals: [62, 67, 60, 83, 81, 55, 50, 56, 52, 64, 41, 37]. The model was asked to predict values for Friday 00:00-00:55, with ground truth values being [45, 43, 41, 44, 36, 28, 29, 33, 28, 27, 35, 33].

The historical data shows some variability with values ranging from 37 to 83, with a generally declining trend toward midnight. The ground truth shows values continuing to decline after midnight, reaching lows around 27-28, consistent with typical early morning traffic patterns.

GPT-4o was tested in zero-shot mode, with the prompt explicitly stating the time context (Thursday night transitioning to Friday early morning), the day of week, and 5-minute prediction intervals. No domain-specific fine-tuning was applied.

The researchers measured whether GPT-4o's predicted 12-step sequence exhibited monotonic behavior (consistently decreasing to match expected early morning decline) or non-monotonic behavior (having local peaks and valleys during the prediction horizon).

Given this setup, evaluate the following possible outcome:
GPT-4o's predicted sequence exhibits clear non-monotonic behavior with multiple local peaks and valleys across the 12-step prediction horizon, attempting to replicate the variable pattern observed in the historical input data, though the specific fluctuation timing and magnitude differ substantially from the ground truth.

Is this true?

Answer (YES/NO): NO